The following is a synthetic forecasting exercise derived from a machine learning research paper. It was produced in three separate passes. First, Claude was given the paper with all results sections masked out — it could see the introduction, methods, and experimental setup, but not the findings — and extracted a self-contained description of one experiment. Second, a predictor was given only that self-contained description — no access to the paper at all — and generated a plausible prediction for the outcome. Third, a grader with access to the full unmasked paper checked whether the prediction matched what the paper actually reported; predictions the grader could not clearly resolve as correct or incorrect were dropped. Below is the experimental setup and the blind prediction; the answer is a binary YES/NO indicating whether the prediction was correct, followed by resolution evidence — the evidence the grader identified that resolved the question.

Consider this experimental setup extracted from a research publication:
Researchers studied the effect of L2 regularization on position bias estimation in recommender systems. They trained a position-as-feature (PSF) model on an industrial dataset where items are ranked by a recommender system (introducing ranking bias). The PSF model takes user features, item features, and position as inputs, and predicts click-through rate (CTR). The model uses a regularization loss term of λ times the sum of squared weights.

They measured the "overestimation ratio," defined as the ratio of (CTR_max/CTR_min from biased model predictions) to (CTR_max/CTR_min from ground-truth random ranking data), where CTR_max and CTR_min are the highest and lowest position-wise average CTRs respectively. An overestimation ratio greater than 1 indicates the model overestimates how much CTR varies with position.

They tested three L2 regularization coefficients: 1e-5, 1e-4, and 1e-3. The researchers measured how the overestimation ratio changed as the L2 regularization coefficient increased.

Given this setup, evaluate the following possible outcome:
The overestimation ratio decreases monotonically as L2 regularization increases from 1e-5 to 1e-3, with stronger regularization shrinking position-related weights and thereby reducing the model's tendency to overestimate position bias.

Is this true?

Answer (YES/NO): NO